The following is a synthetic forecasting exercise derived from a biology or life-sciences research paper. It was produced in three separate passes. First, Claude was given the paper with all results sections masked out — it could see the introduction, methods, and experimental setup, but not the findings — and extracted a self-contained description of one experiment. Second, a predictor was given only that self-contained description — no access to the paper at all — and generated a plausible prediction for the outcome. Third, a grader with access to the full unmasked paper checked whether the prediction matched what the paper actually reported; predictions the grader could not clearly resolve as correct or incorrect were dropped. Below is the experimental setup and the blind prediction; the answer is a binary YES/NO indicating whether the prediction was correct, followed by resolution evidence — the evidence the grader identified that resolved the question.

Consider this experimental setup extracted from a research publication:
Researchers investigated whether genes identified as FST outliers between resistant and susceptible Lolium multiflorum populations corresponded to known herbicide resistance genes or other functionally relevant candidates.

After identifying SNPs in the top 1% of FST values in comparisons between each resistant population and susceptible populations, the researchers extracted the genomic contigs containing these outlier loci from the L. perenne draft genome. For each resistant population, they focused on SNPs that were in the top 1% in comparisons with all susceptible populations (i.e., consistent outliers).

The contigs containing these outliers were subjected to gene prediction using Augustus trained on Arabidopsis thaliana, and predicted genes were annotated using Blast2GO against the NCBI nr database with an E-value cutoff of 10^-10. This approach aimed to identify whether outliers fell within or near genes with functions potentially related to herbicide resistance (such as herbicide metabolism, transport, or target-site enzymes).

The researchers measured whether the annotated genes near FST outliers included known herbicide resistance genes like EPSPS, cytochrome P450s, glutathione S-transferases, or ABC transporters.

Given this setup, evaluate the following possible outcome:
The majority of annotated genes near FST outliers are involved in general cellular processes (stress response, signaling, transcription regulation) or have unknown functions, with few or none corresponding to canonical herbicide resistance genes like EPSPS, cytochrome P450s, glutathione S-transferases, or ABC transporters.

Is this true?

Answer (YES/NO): NO